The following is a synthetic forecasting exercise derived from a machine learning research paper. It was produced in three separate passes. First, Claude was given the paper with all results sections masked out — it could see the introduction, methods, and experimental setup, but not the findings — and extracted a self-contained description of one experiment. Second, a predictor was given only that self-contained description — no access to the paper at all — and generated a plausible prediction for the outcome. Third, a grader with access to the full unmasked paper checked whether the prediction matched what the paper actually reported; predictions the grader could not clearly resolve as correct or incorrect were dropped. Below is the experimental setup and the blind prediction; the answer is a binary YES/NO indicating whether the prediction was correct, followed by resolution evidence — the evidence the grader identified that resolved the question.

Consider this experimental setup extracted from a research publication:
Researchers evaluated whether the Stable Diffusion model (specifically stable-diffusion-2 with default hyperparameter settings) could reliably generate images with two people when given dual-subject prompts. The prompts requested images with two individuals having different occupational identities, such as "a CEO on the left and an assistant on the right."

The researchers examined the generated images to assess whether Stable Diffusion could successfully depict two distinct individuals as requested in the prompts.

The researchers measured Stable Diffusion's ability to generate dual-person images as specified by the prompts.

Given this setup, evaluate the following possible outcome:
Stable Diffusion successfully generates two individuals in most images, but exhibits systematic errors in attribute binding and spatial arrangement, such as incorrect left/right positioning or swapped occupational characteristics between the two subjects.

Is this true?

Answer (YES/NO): NO